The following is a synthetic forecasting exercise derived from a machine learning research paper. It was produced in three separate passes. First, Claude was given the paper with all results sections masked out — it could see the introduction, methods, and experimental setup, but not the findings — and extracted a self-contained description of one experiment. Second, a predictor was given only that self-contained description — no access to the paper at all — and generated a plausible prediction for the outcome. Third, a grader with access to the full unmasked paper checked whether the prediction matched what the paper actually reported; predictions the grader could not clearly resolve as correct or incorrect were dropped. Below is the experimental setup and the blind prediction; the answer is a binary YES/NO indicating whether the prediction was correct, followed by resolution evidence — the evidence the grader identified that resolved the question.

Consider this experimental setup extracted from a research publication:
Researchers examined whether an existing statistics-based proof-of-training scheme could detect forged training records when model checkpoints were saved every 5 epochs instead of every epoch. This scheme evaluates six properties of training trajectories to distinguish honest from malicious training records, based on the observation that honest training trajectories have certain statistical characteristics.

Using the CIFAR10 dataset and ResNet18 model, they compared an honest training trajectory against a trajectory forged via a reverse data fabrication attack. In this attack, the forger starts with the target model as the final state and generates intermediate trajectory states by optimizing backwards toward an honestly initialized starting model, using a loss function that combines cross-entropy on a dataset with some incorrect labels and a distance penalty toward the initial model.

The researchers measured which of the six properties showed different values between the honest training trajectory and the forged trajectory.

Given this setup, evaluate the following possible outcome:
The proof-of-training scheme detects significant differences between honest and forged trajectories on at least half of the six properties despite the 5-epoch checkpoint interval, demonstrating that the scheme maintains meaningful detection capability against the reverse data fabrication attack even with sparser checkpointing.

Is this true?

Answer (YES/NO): NO